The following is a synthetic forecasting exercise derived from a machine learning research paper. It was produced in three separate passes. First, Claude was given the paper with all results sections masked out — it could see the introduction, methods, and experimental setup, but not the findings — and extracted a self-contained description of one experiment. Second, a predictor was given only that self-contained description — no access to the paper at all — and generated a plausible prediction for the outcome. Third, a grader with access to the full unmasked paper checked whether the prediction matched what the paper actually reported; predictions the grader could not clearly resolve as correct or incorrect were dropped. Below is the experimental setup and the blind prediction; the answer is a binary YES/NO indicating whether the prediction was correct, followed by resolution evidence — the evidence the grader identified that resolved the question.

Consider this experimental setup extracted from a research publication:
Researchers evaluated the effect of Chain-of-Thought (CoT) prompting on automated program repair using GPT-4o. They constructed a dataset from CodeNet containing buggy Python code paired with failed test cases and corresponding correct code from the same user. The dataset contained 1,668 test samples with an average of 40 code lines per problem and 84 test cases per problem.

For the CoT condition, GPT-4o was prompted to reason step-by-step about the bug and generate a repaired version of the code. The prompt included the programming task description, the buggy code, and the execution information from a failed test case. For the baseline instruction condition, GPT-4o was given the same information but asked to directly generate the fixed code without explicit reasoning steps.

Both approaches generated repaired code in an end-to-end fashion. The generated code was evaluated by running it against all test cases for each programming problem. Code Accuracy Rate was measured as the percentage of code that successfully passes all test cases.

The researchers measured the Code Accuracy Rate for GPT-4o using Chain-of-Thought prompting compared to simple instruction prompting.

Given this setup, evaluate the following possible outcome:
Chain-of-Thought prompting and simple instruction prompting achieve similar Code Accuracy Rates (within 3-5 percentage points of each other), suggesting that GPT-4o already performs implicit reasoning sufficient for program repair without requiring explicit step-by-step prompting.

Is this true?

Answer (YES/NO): NO